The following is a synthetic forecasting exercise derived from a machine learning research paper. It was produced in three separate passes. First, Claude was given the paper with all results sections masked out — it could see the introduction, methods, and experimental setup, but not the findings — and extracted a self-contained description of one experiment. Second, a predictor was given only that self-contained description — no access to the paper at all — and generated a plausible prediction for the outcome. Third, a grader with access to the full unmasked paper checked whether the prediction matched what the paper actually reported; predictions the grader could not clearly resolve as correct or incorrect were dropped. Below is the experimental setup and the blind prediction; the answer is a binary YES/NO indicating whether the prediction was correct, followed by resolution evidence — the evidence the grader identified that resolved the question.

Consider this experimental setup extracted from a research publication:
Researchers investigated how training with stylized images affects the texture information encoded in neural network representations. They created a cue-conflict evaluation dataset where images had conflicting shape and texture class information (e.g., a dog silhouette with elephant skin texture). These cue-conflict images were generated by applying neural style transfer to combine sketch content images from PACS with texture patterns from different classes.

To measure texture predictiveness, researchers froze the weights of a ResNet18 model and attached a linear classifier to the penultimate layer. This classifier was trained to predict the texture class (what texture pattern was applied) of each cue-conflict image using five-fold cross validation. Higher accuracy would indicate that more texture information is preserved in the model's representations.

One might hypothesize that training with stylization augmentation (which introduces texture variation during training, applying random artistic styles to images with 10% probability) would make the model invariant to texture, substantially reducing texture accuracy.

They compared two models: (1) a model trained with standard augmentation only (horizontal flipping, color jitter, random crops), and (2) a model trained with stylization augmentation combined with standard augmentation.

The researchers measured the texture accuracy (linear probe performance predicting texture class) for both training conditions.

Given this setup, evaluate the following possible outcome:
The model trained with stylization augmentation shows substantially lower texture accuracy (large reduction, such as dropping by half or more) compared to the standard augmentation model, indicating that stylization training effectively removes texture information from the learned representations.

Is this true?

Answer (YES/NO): NO